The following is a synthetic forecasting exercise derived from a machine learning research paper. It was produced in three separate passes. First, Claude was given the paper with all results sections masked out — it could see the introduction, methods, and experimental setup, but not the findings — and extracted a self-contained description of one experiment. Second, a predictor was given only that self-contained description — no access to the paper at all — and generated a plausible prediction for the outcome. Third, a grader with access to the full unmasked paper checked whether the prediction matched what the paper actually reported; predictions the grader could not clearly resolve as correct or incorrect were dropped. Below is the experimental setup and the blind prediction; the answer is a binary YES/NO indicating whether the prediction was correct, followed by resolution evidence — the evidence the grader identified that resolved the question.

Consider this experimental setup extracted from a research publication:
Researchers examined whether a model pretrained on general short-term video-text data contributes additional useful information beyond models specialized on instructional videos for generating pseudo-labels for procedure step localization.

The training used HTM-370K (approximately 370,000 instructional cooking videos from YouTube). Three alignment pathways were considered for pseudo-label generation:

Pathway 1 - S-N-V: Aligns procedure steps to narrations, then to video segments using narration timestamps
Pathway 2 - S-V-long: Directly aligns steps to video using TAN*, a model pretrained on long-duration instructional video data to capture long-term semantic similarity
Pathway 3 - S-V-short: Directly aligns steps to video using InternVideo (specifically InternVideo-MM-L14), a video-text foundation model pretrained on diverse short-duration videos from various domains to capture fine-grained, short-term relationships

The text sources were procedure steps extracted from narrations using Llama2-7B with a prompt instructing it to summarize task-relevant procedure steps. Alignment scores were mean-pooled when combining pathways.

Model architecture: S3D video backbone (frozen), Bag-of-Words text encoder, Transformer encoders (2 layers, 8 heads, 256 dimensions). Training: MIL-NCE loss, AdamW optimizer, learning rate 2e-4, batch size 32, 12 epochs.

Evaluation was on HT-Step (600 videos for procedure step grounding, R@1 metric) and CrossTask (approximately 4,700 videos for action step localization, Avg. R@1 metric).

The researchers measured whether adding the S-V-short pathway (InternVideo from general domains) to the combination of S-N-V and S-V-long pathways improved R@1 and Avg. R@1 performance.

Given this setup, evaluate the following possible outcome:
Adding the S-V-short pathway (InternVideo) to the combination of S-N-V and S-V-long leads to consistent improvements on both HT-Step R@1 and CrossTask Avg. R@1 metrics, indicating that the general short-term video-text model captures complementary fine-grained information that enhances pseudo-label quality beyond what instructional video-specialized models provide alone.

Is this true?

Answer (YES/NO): YES